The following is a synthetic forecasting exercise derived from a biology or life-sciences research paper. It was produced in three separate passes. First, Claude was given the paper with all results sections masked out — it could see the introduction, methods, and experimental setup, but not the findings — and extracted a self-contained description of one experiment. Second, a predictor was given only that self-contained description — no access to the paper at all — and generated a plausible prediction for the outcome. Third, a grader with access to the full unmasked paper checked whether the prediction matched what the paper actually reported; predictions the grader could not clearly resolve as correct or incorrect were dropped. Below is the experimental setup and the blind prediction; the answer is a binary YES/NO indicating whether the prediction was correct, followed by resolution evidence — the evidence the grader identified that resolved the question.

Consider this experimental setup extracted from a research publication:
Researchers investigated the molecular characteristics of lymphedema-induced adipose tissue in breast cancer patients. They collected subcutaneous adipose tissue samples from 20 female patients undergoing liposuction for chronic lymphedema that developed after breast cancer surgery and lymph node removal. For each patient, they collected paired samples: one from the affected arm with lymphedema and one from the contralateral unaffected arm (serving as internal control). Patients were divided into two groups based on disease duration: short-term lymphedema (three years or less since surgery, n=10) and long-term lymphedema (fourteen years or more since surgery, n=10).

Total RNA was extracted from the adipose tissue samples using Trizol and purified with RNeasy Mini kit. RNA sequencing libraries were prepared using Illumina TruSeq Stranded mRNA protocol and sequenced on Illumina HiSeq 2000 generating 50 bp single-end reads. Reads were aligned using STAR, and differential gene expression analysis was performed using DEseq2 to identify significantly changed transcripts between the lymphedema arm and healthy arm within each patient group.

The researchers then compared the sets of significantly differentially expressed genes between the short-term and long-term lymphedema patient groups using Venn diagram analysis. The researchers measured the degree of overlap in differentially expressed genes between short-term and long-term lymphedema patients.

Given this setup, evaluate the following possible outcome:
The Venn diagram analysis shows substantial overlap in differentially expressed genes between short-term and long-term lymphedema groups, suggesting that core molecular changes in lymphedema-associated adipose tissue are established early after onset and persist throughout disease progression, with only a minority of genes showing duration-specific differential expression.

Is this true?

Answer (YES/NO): NO